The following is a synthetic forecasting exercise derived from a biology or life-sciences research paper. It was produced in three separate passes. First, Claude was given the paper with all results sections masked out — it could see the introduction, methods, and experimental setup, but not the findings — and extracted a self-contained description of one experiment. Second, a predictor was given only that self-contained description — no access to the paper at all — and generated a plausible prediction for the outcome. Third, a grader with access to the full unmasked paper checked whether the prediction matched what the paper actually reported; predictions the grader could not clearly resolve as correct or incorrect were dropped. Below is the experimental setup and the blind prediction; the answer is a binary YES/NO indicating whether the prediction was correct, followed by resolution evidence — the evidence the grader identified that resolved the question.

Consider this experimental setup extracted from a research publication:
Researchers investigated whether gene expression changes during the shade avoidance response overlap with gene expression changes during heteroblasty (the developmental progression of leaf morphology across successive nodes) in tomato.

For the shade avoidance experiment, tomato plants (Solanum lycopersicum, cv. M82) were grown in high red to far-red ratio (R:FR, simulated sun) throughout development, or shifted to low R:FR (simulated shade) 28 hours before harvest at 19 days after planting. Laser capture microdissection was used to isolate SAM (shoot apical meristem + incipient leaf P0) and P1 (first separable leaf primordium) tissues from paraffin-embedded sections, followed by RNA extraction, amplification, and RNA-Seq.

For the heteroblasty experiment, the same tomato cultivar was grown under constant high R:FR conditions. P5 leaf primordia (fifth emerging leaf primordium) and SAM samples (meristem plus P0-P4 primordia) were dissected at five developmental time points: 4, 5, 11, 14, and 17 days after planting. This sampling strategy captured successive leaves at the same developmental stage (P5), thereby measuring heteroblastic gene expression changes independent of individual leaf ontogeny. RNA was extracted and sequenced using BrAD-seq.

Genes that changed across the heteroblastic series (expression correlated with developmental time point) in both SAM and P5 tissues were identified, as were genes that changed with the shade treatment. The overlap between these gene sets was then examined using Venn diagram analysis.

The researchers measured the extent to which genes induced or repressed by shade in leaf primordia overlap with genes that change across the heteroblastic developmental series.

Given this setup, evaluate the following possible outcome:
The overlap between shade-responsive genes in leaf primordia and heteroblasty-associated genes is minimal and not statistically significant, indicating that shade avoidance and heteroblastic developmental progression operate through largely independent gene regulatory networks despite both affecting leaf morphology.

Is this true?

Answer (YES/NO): YES